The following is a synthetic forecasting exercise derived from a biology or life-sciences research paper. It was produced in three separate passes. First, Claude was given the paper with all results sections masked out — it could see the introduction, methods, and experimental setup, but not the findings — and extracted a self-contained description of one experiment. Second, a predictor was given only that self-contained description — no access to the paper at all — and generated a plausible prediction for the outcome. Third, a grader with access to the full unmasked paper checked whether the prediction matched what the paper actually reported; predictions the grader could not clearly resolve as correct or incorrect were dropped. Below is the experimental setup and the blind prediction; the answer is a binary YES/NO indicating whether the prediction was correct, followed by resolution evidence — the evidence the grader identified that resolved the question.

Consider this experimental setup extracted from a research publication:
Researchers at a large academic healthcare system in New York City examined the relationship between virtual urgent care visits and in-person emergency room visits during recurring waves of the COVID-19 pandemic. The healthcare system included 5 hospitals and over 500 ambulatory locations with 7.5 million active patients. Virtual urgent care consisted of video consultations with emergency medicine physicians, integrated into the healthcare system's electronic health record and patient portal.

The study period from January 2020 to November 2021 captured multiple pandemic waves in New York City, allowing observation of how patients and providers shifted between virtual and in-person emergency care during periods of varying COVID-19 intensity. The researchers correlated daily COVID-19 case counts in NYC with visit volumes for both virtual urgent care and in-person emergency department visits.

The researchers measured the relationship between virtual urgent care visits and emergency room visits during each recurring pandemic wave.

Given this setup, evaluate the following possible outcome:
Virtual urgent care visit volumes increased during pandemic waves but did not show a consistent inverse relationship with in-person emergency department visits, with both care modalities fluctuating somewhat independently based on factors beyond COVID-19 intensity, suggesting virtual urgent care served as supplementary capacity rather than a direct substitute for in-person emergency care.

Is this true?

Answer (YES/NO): NO